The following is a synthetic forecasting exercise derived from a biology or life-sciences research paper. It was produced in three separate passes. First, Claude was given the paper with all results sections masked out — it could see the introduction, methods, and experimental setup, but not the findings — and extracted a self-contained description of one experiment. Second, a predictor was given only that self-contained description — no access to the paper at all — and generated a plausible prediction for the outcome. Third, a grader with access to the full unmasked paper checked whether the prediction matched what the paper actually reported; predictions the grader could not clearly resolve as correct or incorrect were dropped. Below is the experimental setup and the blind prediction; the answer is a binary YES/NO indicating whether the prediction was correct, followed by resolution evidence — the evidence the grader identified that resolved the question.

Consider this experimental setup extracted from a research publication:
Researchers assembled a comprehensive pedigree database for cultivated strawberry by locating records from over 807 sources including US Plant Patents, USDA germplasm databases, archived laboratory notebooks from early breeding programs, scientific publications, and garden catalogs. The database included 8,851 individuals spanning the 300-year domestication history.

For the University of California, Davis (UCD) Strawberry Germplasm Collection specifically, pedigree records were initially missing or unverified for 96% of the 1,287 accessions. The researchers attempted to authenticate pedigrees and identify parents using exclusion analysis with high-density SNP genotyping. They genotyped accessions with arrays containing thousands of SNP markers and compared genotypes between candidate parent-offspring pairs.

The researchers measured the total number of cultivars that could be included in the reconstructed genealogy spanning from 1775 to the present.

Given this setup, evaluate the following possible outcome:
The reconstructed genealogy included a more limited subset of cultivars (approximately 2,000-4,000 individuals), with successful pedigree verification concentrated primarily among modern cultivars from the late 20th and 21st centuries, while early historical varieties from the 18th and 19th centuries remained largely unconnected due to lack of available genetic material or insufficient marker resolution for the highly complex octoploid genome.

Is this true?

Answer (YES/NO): NO